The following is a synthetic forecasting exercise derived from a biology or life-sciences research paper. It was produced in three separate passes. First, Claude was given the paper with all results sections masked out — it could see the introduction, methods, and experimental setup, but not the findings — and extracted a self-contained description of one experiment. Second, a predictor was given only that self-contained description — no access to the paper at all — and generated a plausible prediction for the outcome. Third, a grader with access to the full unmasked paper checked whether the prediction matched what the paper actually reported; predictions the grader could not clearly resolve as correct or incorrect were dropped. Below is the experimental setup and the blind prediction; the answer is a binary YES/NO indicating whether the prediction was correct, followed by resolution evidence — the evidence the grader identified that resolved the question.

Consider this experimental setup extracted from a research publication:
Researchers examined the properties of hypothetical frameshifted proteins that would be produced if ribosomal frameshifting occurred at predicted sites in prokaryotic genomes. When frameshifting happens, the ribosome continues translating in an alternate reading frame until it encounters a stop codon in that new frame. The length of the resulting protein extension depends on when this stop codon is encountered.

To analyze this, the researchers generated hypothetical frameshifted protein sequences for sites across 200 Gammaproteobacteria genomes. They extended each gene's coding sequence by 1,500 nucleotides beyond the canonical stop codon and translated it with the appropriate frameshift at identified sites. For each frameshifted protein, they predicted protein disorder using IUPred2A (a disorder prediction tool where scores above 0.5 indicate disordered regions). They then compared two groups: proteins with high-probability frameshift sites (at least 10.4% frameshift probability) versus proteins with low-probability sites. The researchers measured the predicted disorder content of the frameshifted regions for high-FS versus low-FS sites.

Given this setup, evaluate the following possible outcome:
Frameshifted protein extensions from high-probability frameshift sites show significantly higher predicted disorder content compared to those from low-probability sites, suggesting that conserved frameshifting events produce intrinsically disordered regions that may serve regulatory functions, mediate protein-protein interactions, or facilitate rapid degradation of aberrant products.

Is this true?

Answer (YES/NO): NO